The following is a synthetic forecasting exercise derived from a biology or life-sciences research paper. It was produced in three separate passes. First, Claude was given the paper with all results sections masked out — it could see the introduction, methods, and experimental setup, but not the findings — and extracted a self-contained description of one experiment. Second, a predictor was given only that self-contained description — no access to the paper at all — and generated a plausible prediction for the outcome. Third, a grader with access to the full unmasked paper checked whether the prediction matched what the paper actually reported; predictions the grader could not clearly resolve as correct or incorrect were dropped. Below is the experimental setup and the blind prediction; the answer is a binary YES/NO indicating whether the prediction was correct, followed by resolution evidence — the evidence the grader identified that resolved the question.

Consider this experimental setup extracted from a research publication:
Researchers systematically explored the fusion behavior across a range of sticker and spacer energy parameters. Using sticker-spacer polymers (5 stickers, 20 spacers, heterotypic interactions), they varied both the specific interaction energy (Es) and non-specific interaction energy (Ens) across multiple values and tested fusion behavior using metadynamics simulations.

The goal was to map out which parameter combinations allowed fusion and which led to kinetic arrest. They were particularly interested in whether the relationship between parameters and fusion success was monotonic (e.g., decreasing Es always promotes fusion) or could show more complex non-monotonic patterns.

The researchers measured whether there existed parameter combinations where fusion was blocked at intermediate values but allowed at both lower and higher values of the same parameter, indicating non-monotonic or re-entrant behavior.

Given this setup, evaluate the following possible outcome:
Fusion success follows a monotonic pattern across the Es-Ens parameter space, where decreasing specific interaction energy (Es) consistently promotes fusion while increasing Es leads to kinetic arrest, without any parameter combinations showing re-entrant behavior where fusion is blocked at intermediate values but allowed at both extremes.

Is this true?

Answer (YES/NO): NO